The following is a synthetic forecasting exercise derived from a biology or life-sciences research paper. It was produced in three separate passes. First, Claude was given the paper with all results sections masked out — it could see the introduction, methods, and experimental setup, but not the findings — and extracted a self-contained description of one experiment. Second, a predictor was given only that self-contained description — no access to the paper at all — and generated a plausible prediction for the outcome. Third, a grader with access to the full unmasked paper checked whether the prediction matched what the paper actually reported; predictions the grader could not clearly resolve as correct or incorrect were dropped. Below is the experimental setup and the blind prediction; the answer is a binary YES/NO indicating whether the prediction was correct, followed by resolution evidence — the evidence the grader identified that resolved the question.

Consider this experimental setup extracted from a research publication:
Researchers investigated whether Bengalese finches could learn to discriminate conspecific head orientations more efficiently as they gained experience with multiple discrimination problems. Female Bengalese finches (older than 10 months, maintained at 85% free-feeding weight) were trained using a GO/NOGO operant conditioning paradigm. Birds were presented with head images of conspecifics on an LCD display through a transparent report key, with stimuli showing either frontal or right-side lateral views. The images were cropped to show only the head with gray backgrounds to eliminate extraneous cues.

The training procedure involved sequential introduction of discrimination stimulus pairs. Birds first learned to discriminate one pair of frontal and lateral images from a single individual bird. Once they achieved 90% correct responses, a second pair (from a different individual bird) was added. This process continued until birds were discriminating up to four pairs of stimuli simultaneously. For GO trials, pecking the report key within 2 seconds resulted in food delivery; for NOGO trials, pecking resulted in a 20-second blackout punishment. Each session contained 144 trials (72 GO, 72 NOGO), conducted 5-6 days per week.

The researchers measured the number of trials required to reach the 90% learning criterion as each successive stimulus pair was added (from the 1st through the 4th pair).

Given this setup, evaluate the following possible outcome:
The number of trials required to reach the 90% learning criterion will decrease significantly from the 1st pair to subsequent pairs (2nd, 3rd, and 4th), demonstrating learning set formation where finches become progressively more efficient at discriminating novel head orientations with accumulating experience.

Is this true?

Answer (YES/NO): YES